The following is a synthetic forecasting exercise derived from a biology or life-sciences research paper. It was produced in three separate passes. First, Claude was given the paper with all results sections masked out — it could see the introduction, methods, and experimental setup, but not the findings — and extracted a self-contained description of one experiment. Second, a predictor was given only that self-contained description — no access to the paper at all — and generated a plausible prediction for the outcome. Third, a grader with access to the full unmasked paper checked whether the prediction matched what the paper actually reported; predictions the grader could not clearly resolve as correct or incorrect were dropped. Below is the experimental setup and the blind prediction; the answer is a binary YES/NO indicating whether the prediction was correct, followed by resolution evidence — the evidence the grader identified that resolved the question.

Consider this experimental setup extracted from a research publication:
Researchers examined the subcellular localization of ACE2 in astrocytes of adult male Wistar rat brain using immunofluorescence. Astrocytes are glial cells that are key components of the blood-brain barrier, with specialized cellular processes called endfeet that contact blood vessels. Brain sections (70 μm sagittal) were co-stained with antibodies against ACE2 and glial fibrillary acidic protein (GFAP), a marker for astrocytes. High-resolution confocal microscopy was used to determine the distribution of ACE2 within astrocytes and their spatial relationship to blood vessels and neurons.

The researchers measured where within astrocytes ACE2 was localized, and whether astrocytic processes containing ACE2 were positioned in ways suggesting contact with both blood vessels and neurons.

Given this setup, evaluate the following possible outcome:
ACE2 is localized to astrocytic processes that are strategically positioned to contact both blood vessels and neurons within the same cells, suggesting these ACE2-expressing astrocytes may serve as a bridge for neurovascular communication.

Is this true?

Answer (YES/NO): YES